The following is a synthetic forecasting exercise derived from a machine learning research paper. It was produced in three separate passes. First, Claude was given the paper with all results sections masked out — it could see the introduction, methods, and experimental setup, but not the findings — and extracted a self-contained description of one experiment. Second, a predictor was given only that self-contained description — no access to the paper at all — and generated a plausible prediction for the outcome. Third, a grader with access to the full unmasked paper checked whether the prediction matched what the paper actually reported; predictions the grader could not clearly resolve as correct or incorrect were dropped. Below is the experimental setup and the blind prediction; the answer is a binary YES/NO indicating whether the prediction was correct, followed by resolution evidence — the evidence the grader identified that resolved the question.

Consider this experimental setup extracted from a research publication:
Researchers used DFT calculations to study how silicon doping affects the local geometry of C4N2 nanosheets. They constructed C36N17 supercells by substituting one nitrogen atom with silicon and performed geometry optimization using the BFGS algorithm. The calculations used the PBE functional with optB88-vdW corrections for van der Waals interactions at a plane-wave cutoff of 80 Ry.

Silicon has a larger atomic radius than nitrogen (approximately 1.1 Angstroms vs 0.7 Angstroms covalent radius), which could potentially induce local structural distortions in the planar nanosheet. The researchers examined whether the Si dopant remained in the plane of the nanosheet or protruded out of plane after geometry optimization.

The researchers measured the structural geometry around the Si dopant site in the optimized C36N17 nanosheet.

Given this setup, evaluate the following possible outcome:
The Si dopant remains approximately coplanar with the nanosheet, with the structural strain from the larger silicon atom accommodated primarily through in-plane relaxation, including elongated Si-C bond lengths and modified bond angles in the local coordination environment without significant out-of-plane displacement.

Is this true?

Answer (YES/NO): NO